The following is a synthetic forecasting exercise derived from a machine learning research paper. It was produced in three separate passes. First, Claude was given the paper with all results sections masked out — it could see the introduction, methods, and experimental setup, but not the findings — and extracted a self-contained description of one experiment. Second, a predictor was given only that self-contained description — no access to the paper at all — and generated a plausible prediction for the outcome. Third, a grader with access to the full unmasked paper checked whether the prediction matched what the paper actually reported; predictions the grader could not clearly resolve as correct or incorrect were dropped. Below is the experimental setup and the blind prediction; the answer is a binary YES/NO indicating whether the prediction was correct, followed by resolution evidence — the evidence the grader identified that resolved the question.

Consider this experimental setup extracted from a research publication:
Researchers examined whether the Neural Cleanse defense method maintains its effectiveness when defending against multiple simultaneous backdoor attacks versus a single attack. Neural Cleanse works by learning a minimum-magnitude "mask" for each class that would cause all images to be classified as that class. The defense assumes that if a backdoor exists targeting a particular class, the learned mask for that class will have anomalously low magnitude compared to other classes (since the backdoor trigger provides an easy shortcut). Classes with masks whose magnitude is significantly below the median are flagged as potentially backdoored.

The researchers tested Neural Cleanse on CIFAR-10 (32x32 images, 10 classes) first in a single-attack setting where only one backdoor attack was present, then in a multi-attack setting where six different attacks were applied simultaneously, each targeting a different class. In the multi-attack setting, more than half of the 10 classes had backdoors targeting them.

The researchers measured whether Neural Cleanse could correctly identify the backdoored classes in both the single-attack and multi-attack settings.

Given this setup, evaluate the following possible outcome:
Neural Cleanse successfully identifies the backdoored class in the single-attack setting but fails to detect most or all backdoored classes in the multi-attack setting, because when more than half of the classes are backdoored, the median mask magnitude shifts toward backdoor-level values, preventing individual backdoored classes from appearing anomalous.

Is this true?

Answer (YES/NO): YES